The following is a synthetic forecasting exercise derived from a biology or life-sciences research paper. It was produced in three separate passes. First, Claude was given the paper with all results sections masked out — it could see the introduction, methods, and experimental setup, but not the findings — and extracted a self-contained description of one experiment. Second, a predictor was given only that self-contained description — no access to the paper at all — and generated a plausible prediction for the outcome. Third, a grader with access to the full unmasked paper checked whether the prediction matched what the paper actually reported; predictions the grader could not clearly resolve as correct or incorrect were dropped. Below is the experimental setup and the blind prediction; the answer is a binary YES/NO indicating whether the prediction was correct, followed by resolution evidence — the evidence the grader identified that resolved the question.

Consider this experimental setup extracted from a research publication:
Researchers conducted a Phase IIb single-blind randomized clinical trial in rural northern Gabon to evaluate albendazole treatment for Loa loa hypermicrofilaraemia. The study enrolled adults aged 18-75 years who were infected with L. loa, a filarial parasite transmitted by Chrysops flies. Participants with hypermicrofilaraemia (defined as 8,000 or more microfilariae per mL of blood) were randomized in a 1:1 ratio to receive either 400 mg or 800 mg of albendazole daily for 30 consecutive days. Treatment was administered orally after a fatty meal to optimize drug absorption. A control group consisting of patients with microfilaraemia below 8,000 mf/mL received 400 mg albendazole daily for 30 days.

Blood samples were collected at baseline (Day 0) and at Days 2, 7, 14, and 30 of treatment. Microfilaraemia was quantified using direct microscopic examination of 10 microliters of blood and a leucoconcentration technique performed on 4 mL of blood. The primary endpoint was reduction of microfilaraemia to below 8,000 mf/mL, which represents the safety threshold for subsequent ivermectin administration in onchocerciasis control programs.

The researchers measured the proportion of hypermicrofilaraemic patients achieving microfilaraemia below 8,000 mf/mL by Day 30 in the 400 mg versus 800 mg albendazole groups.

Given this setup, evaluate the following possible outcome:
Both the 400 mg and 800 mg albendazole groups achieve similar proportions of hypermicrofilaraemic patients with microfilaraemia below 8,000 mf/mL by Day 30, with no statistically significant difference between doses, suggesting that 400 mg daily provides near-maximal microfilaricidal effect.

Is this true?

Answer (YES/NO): YES